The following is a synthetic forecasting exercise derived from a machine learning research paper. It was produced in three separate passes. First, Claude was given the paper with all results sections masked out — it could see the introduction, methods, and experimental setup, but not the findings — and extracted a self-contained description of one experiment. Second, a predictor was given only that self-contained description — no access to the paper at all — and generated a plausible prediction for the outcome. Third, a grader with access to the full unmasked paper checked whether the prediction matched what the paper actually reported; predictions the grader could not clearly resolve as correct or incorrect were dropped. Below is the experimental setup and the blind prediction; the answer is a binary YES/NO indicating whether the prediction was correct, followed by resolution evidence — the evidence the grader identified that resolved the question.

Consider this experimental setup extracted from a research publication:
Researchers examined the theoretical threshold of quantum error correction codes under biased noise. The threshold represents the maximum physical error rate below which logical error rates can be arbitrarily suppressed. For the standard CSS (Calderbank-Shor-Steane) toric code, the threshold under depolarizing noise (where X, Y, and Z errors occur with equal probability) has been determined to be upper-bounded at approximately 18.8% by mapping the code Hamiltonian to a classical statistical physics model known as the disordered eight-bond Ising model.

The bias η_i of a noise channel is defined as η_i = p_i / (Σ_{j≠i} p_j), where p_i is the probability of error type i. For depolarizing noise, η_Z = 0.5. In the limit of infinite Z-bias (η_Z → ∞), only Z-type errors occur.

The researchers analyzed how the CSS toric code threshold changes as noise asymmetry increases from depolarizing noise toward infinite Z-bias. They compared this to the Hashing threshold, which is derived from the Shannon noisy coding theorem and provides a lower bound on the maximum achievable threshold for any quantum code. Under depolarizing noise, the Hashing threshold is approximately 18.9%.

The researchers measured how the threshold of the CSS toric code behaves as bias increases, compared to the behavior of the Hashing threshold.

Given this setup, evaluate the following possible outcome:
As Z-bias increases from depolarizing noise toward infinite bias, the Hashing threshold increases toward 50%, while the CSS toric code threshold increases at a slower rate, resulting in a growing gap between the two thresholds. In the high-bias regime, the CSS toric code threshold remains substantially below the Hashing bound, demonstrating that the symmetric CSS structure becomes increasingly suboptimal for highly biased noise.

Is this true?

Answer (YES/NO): NO